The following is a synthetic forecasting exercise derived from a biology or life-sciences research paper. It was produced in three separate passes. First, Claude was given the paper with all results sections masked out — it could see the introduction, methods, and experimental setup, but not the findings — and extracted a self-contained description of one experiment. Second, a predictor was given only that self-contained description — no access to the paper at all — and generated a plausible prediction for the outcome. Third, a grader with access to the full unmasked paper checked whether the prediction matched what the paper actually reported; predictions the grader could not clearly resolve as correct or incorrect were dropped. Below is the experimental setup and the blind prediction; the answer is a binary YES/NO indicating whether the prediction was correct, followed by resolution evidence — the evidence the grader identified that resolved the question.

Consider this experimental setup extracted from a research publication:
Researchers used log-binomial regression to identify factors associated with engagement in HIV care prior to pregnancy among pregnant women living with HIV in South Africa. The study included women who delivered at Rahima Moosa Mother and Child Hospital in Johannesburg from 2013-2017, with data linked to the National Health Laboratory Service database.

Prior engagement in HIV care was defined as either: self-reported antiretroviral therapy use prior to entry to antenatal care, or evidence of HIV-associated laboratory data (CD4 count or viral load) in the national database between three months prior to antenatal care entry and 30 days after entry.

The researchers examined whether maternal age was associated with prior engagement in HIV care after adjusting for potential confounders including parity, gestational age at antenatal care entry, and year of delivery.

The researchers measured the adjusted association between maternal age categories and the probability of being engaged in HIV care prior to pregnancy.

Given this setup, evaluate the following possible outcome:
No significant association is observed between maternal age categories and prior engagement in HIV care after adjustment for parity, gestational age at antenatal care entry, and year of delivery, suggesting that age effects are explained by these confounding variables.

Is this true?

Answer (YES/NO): NO